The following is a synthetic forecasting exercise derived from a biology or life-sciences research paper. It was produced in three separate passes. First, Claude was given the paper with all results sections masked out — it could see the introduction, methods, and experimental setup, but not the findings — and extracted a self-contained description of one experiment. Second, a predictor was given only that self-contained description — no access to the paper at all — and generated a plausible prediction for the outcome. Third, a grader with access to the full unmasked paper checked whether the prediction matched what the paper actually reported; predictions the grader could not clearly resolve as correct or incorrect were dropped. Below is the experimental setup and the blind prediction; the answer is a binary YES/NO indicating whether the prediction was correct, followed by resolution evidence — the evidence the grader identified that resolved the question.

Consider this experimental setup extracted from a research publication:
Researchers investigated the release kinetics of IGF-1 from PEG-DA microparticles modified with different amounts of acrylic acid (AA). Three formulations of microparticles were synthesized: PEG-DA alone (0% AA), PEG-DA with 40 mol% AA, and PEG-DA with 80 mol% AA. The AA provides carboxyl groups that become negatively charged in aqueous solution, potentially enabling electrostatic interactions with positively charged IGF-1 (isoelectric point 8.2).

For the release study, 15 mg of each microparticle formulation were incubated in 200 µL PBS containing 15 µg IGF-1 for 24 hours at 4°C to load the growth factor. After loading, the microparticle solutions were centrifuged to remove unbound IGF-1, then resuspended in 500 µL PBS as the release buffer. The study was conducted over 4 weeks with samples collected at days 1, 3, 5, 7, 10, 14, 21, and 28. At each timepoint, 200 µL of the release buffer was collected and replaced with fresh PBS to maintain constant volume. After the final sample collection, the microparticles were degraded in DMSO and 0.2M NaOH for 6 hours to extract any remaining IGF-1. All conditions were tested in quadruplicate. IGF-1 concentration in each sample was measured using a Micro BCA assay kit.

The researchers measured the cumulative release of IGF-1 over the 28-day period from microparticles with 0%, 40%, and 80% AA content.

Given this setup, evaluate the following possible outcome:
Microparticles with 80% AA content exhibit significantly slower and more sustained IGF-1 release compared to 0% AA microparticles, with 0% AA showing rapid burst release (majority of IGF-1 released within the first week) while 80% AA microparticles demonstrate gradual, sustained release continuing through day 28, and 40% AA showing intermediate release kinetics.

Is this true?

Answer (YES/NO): NO